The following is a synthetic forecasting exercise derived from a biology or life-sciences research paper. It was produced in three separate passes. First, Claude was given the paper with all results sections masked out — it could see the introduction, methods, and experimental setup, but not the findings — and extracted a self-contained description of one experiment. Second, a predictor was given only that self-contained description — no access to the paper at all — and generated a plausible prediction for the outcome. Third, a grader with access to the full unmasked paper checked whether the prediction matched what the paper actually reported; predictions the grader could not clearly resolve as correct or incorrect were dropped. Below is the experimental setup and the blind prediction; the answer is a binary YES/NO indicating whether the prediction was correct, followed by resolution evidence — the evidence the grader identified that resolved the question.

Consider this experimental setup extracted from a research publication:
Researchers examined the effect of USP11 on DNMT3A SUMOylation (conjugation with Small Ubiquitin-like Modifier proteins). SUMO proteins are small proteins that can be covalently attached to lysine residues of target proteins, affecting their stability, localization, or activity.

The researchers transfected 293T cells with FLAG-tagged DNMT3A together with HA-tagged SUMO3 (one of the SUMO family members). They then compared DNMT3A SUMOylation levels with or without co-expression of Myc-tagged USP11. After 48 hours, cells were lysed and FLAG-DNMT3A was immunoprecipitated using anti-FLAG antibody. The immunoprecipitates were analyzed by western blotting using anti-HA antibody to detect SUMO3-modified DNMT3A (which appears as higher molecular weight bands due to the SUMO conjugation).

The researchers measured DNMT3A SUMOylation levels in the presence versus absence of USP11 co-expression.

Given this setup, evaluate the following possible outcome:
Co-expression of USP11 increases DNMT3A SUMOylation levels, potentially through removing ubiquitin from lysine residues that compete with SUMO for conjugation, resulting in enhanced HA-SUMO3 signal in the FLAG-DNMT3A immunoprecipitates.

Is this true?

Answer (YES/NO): YES